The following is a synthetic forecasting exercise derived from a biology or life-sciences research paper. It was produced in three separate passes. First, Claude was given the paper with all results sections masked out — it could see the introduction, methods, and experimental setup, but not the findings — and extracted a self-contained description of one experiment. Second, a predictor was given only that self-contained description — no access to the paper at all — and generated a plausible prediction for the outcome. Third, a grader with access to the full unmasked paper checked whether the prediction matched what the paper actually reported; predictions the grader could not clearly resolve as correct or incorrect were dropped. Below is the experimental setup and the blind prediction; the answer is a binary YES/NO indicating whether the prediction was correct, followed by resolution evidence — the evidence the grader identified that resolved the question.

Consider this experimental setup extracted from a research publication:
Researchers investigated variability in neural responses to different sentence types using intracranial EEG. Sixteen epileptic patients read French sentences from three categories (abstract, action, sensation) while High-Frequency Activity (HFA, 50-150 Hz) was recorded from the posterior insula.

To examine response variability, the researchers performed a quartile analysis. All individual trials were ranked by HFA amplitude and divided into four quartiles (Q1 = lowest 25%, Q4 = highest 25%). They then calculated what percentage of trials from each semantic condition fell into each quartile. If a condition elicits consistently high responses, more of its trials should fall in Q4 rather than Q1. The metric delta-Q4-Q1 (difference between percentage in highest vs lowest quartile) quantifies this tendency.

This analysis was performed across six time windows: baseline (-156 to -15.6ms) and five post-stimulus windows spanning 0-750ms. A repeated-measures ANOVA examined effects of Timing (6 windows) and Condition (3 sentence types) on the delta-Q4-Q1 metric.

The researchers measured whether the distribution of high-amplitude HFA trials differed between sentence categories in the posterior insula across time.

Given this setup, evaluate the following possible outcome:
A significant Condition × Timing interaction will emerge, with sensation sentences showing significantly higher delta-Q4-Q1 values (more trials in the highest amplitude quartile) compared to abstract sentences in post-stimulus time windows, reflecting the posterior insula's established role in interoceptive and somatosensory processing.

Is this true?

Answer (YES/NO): YES